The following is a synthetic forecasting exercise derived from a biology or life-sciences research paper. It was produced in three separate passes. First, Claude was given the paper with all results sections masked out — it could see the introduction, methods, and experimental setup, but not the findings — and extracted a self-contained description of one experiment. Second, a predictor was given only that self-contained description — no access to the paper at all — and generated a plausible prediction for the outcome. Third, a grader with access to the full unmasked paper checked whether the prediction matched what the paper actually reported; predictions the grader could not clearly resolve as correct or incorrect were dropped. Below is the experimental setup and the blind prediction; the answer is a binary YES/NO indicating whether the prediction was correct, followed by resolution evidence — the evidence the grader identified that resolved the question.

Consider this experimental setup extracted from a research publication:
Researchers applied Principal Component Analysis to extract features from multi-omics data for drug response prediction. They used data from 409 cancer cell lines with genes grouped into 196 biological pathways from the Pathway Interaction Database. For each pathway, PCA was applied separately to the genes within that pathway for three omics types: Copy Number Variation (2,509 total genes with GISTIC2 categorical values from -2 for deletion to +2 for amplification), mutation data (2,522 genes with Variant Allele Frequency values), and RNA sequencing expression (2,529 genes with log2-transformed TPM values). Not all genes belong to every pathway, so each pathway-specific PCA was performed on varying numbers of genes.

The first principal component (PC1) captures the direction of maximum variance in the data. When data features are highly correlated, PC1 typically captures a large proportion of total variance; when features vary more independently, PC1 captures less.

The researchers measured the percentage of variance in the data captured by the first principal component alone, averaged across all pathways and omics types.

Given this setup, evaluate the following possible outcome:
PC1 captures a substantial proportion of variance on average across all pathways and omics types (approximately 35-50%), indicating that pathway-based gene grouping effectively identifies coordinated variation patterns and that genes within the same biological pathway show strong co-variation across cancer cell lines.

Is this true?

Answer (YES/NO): NO